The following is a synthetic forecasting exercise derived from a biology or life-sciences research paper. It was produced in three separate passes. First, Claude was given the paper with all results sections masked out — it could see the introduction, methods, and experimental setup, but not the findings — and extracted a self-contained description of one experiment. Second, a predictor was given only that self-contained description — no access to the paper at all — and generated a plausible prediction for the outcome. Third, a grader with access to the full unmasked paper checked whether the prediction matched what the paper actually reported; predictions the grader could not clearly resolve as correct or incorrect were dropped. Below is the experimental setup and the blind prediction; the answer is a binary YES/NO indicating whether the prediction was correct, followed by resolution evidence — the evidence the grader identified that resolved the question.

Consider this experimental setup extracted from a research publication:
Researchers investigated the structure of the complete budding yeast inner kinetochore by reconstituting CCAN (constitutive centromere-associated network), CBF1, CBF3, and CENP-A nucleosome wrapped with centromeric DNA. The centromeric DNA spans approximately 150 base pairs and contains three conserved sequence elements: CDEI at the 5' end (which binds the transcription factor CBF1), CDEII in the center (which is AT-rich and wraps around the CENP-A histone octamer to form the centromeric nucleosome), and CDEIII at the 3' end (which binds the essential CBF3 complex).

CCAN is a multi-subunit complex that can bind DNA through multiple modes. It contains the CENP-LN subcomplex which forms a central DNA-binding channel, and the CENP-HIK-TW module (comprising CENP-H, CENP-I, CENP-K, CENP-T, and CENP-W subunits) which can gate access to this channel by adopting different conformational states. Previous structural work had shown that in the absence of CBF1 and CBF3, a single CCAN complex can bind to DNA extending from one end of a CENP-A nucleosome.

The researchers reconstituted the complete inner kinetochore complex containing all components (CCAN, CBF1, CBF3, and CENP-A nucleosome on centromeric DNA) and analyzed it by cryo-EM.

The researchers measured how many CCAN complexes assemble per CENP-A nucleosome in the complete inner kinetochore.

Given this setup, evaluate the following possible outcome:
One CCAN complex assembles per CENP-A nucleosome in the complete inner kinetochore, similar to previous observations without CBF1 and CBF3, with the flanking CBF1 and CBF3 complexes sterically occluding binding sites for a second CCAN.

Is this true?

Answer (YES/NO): NO